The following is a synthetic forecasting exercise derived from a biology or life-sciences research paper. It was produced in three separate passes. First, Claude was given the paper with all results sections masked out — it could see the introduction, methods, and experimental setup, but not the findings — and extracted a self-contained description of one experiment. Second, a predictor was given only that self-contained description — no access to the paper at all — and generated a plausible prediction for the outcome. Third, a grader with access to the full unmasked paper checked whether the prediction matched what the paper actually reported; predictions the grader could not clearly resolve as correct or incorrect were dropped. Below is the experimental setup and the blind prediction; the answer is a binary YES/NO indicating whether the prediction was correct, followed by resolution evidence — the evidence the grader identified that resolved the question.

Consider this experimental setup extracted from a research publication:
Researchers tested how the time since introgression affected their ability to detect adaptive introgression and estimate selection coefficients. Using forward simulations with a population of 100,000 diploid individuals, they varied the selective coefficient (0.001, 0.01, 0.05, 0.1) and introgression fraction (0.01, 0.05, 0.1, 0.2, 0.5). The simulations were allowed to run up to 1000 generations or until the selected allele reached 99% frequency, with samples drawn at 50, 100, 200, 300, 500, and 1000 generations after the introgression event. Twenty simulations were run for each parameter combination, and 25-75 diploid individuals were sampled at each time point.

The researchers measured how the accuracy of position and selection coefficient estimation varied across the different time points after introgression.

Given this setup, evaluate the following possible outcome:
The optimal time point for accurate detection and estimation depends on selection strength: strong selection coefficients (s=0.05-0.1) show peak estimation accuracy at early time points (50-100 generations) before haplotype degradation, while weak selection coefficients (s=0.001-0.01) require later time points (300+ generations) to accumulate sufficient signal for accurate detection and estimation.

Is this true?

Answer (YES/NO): NO